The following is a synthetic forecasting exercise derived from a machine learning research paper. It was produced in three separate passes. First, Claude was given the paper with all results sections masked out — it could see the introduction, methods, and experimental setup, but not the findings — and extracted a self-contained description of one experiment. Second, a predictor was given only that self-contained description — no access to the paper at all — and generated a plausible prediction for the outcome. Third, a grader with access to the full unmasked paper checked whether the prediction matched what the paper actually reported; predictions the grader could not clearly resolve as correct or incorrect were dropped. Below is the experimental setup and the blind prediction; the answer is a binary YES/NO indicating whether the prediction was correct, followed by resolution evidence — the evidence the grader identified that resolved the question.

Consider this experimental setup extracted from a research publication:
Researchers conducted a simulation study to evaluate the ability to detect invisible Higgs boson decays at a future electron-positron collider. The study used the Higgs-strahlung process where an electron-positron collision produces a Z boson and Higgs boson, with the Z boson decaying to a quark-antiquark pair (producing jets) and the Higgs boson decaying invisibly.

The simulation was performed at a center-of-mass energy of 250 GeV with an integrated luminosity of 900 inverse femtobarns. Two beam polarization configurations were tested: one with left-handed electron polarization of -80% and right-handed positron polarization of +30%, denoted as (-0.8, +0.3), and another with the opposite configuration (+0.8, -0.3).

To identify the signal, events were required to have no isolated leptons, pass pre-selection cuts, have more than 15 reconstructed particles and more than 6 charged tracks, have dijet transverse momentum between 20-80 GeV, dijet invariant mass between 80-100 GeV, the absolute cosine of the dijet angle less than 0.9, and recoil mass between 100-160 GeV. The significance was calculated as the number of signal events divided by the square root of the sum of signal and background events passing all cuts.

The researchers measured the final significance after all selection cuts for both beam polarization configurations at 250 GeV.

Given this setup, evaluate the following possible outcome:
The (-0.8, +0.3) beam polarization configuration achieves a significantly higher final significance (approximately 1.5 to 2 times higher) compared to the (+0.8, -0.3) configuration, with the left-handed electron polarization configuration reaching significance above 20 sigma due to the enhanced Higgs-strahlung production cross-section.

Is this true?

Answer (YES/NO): NO